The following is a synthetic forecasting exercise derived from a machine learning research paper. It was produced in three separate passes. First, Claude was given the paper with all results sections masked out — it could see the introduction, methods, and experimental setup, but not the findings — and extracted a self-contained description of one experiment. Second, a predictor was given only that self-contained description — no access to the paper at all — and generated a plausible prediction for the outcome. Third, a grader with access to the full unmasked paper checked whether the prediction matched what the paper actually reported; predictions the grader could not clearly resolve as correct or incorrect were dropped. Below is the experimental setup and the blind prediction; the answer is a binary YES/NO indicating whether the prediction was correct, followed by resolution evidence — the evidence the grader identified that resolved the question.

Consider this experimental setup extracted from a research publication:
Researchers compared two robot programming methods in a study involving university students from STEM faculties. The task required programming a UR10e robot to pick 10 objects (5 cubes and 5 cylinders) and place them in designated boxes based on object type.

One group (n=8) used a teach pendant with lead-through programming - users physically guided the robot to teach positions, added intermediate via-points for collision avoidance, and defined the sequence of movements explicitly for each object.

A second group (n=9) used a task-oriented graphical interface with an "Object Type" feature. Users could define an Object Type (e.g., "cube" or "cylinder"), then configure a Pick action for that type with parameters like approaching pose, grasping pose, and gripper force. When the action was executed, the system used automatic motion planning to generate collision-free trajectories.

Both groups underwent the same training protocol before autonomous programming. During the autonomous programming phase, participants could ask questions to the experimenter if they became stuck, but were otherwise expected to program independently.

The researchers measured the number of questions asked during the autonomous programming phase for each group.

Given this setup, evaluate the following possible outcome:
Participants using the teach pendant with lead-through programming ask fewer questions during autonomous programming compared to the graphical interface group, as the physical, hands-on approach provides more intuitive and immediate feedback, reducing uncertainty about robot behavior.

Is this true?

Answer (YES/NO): NO